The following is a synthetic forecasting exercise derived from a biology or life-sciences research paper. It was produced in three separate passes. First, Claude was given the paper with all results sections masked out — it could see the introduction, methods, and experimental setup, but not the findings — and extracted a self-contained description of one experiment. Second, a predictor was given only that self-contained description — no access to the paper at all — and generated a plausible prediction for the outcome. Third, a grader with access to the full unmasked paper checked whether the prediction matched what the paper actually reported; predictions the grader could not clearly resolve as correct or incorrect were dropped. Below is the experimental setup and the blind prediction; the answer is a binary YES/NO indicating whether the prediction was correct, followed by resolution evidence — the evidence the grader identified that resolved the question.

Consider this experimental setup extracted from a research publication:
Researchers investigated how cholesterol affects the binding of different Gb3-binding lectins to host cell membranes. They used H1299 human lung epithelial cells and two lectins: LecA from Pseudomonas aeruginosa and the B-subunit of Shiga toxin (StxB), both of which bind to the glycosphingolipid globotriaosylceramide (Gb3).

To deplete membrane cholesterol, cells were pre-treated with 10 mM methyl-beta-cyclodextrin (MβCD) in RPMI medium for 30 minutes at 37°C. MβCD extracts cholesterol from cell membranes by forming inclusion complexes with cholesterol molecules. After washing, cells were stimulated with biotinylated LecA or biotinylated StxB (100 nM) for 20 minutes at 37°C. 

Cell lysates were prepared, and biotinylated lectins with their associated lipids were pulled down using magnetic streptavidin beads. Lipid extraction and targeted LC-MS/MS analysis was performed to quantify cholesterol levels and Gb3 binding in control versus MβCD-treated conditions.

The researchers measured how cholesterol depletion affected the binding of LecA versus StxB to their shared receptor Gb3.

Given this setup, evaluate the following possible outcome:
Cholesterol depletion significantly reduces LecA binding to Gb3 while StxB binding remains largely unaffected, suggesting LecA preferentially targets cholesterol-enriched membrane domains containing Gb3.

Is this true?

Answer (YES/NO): NO